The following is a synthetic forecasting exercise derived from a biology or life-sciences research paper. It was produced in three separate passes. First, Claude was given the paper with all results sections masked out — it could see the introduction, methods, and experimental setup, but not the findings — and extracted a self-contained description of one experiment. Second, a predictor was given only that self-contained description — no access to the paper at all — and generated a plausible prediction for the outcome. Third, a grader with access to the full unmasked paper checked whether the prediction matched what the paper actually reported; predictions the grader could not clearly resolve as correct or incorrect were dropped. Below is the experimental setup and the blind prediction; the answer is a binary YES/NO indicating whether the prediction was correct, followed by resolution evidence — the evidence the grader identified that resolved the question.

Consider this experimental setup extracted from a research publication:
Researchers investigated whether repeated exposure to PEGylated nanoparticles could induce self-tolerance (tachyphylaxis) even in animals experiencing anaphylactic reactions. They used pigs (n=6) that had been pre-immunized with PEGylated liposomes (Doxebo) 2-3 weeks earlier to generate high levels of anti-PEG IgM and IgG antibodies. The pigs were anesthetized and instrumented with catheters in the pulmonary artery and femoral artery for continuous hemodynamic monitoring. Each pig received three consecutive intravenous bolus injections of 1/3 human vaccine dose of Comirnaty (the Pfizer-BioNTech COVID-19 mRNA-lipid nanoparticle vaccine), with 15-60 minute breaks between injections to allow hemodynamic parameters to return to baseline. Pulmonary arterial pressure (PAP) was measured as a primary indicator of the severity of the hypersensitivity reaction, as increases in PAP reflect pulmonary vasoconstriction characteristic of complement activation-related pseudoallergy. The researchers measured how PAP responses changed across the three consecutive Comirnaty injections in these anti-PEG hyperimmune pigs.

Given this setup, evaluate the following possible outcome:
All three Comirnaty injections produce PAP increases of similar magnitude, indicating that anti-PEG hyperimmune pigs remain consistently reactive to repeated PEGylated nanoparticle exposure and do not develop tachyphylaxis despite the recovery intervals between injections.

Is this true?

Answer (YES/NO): NO